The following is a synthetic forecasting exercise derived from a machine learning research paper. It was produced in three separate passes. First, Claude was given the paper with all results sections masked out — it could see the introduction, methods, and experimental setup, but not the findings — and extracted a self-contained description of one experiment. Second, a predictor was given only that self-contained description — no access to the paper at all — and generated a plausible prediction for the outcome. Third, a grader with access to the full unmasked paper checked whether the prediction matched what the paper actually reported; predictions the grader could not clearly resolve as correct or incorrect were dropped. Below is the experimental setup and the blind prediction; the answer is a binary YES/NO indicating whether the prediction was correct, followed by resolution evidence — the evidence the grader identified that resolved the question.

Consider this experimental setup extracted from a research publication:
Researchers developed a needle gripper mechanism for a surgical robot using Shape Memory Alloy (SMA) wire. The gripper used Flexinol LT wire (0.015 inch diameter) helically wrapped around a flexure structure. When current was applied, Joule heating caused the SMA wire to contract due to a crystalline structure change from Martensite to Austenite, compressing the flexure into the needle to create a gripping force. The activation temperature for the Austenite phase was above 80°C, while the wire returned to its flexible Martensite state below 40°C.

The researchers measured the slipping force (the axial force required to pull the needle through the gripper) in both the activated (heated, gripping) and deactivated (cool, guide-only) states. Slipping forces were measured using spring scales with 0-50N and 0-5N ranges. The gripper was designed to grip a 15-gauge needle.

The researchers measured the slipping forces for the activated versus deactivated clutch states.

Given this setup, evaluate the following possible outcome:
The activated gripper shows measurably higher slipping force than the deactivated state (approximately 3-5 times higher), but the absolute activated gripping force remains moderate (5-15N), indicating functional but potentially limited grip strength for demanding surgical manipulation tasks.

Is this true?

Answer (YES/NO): NO